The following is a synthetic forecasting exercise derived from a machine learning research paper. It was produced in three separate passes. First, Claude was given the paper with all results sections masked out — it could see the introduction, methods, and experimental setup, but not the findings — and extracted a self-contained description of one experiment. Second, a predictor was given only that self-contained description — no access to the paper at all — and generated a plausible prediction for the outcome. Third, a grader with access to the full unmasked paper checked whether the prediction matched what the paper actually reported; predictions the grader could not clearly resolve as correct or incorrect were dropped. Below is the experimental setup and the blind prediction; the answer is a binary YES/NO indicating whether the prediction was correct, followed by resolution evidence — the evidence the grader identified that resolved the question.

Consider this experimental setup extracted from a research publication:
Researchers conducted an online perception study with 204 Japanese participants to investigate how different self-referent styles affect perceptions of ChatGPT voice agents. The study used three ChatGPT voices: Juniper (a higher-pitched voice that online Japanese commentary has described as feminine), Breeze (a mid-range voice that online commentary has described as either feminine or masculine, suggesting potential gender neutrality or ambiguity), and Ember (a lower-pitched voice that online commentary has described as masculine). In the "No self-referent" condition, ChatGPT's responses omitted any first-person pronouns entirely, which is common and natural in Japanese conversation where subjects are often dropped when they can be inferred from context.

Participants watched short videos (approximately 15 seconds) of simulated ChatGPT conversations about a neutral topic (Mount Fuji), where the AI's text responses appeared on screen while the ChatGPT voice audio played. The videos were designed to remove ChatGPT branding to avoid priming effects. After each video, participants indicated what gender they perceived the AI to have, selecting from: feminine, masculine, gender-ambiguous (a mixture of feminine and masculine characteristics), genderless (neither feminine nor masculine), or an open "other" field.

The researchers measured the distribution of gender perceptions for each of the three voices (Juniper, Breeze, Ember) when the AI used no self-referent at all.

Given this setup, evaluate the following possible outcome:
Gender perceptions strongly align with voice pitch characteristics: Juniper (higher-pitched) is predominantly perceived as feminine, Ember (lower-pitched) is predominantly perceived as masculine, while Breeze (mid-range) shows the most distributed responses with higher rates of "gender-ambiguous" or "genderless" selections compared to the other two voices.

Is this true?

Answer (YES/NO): NO